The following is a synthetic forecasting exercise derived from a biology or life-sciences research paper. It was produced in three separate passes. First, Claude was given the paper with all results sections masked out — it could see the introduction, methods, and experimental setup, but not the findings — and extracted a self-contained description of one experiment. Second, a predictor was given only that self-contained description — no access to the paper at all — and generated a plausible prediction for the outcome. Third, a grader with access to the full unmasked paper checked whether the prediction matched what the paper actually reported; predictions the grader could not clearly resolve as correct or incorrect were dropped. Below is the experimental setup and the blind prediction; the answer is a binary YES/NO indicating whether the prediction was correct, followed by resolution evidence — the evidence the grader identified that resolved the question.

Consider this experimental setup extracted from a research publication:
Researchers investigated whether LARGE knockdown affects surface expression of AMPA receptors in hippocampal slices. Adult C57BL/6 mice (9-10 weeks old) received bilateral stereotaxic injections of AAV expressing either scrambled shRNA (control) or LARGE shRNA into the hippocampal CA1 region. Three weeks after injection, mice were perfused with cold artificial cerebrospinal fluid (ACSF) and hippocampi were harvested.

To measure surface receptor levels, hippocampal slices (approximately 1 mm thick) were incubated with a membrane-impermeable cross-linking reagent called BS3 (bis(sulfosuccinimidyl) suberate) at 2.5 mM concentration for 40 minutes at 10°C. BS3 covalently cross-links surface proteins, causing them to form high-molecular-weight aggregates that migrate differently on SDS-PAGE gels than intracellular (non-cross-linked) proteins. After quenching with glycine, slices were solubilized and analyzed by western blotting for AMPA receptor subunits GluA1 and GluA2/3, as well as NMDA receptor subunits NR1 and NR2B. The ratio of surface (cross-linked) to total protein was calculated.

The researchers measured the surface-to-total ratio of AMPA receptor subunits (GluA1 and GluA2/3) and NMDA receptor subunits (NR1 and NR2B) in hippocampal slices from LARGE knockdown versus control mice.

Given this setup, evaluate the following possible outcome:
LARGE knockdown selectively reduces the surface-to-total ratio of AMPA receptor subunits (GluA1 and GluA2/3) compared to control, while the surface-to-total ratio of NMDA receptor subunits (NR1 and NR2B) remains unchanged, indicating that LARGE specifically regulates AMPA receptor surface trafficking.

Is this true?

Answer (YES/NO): NO